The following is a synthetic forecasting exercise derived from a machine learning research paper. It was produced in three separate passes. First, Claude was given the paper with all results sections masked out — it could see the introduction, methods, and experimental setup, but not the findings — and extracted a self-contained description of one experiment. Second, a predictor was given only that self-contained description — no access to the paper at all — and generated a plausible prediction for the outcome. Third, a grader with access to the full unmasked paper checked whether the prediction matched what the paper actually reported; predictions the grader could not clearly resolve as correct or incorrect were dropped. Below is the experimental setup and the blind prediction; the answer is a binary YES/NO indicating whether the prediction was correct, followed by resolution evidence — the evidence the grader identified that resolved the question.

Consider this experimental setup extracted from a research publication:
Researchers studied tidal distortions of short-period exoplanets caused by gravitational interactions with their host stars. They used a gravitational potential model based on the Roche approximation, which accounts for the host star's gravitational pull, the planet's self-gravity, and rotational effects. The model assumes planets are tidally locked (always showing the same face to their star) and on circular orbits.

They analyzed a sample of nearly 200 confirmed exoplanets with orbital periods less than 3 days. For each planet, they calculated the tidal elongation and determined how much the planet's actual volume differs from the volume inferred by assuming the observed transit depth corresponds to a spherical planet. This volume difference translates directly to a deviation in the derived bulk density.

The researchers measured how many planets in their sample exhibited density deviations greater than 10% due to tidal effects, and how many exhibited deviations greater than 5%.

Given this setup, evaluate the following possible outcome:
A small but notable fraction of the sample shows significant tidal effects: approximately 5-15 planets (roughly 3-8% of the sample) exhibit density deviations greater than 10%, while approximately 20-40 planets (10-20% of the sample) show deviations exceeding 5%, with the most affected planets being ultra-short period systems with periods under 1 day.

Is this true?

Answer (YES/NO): YES